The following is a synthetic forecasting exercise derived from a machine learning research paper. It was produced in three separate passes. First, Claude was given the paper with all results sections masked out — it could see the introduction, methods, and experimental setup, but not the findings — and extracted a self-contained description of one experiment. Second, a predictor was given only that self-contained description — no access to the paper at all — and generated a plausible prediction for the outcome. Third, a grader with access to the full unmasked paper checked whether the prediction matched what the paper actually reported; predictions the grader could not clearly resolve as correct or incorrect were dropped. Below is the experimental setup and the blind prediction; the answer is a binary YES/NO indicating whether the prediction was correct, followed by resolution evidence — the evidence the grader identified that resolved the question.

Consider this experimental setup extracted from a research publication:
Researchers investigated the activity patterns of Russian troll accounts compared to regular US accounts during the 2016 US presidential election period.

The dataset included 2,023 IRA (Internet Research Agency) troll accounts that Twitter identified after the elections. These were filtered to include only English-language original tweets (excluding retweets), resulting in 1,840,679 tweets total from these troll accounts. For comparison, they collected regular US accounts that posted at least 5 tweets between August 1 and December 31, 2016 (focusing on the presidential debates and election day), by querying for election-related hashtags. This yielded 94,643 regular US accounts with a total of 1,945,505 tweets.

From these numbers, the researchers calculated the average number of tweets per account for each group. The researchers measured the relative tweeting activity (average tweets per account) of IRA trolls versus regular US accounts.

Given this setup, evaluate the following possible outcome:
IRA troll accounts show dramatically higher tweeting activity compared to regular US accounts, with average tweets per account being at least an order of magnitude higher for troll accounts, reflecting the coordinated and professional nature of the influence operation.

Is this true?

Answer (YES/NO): YES